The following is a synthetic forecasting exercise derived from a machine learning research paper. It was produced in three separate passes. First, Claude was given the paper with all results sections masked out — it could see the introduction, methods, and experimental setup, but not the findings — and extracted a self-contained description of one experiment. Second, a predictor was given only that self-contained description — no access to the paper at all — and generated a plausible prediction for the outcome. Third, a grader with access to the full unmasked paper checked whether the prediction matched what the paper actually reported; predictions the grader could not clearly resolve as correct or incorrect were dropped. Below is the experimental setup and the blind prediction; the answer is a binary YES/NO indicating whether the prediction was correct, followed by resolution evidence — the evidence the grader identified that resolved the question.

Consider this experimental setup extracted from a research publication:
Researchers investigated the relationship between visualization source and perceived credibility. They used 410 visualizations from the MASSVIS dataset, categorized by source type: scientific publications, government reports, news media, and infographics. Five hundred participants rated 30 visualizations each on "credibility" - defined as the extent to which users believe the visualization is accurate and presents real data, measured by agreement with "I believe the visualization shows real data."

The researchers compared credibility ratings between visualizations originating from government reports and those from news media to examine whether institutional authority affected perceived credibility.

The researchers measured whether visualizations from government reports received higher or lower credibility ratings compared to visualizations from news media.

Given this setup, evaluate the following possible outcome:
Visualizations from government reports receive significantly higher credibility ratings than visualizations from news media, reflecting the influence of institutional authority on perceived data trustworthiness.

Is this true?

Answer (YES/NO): NO